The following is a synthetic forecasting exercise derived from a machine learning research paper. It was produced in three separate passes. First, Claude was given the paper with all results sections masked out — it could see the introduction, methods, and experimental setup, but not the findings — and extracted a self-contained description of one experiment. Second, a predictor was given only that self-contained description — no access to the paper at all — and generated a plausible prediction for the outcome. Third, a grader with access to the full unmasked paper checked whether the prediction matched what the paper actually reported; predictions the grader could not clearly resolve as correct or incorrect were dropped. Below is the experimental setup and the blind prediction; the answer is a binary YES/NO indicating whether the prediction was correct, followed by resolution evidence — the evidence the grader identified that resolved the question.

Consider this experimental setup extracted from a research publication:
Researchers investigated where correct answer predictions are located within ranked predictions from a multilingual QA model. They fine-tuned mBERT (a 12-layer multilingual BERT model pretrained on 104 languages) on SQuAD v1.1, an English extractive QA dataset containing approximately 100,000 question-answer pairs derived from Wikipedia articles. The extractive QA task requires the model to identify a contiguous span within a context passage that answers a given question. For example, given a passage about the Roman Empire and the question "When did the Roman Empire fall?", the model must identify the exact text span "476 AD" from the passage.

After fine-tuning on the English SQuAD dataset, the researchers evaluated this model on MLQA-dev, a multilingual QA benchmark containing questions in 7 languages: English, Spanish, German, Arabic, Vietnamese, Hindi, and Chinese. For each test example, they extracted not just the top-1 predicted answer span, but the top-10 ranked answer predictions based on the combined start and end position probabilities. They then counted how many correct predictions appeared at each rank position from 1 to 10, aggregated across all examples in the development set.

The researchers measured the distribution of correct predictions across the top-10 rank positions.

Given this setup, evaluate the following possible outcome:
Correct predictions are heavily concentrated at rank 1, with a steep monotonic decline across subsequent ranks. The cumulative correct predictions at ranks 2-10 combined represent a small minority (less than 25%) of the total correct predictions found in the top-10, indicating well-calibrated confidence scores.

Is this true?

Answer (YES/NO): NO